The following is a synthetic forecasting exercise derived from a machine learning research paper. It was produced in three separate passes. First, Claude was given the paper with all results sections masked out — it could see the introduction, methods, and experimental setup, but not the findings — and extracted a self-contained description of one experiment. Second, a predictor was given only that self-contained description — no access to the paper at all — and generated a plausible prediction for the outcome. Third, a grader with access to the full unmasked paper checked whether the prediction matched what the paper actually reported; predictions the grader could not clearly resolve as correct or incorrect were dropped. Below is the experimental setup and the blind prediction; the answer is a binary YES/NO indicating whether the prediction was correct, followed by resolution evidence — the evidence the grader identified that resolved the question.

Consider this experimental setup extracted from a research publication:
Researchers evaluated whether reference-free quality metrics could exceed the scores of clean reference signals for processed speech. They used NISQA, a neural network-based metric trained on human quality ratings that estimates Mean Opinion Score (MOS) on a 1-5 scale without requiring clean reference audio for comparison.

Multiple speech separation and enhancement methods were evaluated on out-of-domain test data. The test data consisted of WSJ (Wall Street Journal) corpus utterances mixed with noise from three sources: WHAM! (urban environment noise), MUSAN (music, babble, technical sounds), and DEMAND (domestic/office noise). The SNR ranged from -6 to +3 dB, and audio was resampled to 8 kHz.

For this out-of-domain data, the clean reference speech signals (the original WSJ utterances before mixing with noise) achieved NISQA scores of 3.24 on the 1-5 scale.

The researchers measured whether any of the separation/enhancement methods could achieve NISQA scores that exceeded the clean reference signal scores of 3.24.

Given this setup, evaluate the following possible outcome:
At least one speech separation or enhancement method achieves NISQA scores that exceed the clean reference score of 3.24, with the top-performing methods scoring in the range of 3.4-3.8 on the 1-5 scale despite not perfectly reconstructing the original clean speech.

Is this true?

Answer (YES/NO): YES